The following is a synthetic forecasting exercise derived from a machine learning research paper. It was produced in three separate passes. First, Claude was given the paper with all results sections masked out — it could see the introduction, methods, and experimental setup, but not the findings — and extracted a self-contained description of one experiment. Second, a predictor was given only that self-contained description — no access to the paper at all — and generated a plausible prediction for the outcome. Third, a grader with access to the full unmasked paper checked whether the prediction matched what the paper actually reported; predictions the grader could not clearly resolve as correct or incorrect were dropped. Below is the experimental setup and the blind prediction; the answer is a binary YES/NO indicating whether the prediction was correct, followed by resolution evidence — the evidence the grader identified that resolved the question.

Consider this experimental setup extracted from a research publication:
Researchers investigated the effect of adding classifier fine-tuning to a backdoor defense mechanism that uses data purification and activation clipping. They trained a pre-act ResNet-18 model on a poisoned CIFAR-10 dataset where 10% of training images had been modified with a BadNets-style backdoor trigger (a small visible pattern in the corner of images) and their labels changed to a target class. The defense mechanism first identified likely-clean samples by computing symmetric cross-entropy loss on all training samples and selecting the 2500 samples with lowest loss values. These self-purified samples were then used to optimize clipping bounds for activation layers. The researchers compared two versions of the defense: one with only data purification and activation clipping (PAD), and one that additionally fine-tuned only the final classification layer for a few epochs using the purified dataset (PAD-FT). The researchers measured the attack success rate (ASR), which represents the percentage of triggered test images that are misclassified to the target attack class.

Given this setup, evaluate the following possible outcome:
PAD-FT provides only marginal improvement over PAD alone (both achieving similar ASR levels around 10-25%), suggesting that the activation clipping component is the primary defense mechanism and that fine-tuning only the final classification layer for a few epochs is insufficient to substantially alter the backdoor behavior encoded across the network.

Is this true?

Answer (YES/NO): NO